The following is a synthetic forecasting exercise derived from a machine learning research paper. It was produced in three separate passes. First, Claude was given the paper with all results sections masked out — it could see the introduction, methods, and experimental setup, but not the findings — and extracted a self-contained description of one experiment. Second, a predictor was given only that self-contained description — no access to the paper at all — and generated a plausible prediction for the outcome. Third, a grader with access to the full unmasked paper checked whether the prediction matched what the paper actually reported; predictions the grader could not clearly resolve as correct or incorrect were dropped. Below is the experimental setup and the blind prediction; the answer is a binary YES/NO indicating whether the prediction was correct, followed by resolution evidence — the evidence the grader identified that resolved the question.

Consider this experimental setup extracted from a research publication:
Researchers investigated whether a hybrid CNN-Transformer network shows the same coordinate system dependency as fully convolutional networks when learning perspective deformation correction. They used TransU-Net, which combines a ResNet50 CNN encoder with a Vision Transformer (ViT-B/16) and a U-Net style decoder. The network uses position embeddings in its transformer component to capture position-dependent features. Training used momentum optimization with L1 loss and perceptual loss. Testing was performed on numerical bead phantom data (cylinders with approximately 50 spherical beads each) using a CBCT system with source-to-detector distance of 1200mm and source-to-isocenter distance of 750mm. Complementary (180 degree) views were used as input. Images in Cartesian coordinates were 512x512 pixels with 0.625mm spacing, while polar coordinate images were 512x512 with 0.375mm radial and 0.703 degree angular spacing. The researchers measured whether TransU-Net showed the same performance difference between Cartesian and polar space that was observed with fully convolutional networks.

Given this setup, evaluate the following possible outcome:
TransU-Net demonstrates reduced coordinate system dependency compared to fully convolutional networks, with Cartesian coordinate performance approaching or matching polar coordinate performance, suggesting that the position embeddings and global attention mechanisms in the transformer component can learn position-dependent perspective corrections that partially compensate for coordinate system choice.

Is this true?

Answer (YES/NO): YES